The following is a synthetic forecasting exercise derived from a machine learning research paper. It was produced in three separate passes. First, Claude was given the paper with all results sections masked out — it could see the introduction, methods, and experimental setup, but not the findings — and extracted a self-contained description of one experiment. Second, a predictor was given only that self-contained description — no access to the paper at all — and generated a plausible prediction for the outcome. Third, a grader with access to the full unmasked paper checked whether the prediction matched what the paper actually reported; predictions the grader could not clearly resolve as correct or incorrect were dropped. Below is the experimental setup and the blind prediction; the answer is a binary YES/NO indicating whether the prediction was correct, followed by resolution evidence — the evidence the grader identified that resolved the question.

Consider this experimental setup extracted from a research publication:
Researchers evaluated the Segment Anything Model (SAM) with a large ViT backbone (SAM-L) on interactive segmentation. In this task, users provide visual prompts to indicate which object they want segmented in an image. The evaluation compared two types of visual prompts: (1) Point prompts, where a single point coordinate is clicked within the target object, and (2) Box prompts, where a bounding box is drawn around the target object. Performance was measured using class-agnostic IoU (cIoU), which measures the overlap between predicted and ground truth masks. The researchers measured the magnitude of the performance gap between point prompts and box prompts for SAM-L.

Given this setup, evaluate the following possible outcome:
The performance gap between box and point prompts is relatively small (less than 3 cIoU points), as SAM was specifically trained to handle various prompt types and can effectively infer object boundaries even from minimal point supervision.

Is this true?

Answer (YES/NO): NO